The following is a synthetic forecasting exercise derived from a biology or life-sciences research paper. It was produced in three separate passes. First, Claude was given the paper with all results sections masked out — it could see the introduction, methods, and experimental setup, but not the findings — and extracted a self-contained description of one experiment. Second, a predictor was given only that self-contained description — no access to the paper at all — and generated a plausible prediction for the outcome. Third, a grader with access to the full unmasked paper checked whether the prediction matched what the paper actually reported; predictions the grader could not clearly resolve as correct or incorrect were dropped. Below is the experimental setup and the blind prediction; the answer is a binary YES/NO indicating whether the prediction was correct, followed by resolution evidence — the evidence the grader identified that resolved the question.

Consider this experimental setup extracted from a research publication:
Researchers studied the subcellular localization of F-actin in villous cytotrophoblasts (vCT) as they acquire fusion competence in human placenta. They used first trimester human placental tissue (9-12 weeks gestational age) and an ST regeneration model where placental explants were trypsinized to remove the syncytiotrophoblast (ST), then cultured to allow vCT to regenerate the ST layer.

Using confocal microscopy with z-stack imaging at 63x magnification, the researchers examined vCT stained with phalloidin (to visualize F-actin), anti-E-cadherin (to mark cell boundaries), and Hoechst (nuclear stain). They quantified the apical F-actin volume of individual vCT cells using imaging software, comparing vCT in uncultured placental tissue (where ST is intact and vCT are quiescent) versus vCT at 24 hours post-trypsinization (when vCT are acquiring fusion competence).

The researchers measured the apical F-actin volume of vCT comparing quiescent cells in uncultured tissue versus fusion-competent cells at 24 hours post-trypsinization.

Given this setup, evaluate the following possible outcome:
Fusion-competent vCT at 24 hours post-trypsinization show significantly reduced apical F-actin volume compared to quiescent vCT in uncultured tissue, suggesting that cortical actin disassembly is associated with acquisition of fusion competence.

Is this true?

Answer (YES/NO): NO